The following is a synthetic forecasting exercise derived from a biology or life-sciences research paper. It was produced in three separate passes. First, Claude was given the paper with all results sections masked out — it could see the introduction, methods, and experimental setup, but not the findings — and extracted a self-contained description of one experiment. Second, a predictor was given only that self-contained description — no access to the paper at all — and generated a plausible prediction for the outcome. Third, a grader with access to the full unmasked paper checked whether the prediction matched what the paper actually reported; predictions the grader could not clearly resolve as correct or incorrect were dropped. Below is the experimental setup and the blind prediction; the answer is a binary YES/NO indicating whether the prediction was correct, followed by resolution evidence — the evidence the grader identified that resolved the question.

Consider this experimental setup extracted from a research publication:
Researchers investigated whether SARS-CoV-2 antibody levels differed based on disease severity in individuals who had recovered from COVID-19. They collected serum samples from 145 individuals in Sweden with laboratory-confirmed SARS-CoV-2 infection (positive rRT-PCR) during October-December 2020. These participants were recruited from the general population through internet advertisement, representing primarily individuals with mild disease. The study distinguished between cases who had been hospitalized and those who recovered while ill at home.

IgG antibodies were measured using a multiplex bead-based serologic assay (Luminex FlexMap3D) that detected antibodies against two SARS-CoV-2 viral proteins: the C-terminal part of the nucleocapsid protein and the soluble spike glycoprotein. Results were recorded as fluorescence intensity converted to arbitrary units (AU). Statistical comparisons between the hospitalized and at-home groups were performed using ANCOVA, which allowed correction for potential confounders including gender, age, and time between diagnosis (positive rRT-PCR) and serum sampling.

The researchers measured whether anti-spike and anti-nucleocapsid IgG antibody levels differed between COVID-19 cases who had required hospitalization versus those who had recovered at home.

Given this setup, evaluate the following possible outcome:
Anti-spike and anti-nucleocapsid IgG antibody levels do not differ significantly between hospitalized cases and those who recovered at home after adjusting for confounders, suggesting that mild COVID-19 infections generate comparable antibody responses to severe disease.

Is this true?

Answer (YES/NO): NO